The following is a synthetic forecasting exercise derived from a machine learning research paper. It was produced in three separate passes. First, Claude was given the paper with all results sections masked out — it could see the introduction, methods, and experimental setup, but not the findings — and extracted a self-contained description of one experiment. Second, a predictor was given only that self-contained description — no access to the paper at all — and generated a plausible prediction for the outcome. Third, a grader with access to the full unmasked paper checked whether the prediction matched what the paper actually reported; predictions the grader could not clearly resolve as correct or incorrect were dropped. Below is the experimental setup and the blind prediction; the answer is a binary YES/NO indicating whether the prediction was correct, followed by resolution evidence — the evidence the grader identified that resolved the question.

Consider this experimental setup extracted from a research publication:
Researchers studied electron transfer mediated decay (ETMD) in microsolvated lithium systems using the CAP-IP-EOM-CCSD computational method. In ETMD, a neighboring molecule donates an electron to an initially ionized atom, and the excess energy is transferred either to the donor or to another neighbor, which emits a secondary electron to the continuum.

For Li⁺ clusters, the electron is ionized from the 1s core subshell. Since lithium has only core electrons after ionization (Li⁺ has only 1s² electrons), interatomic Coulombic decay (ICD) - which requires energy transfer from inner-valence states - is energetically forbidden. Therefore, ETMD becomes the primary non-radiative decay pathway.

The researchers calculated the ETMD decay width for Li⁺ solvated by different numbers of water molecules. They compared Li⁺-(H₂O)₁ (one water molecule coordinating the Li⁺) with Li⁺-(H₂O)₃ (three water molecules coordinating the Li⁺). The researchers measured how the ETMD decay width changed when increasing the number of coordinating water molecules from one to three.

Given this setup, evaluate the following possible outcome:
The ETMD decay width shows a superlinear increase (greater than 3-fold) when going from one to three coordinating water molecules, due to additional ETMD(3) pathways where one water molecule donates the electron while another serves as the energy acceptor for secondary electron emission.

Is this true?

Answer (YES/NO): YES